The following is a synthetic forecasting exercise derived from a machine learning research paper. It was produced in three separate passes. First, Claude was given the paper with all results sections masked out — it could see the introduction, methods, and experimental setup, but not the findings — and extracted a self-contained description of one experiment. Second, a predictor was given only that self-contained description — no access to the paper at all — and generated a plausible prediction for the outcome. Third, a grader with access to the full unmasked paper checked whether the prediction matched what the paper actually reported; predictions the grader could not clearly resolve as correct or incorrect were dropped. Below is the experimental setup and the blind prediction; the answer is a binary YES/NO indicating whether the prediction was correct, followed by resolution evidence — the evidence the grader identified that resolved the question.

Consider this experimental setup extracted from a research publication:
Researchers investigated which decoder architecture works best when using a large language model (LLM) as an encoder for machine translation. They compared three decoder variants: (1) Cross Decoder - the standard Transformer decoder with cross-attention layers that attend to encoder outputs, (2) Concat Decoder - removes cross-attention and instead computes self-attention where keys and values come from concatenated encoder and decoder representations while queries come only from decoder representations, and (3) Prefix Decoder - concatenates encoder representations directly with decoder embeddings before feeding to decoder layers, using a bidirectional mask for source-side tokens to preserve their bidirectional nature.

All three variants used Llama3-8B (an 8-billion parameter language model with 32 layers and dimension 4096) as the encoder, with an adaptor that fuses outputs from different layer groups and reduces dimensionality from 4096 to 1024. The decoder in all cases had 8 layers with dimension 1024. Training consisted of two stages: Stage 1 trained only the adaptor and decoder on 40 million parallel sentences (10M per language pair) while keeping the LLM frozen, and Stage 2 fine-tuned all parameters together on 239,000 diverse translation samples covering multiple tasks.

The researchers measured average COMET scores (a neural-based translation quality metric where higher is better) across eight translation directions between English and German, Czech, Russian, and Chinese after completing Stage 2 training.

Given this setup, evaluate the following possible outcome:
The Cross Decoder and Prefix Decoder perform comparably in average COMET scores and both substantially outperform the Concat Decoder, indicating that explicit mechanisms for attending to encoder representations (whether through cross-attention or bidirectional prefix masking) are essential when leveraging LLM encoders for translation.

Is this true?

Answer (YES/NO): NO